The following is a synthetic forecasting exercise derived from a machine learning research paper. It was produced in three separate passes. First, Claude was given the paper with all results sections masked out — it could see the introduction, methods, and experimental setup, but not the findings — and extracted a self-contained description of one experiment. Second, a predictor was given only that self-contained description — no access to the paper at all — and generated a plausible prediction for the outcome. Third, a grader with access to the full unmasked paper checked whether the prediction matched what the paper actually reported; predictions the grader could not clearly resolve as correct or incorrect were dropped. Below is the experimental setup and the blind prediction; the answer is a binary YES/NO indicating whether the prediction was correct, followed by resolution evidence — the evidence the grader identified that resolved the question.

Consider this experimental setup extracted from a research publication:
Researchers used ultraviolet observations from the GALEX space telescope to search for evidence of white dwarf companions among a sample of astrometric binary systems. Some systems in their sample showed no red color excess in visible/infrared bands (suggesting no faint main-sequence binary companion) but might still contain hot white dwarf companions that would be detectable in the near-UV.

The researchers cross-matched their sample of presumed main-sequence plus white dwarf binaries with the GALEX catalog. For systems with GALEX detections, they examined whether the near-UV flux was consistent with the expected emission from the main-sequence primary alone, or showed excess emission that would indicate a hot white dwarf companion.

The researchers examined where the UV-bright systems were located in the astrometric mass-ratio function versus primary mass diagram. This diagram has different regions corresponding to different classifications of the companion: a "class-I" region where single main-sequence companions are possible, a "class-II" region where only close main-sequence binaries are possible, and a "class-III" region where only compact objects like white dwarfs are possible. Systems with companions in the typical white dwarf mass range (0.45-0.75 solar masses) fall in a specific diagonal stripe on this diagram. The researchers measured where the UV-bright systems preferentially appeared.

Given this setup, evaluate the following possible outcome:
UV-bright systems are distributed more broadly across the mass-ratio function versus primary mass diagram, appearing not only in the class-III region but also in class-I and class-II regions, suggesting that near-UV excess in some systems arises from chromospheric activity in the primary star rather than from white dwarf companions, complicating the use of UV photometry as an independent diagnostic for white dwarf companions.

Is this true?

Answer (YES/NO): NO